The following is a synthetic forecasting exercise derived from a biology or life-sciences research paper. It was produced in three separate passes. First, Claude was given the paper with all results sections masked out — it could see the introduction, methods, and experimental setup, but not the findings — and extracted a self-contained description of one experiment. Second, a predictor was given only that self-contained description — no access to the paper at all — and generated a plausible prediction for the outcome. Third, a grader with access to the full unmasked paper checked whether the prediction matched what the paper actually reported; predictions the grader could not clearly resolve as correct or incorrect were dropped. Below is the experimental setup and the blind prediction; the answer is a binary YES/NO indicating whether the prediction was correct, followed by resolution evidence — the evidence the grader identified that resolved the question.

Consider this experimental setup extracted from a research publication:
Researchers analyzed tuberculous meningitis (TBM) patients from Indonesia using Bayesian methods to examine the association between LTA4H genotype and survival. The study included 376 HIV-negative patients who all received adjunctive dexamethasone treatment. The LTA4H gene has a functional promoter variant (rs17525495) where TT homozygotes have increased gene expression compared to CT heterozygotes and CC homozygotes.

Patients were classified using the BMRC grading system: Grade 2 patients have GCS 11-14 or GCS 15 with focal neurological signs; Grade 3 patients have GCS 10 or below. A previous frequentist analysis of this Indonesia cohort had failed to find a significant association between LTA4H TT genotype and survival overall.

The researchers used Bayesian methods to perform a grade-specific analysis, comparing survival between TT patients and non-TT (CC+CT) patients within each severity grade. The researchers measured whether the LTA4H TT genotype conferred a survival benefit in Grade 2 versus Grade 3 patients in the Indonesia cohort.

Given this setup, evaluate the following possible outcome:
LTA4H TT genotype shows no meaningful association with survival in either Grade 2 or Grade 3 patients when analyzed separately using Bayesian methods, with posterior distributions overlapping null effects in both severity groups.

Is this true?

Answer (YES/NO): NO